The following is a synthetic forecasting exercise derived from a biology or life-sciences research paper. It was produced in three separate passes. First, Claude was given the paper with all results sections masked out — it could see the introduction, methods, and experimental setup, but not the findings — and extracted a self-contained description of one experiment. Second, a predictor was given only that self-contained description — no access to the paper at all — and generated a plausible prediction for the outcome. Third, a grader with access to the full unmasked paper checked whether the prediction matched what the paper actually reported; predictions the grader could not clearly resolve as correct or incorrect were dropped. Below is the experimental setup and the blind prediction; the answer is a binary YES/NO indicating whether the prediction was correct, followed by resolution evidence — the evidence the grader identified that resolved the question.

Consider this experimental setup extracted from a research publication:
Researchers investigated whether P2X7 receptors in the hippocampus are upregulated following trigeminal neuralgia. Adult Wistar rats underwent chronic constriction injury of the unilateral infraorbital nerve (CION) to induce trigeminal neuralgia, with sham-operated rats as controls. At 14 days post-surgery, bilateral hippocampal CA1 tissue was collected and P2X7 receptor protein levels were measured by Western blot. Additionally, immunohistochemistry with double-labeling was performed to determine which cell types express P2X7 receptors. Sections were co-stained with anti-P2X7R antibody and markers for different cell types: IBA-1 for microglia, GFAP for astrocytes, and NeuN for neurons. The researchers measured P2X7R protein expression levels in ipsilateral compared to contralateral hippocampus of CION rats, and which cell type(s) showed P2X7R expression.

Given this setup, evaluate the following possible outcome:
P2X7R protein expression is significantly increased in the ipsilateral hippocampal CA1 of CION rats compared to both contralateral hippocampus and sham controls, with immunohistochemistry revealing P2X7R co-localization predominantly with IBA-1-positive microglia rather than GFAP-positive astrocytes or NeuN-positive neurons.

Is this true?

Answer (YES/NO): YES